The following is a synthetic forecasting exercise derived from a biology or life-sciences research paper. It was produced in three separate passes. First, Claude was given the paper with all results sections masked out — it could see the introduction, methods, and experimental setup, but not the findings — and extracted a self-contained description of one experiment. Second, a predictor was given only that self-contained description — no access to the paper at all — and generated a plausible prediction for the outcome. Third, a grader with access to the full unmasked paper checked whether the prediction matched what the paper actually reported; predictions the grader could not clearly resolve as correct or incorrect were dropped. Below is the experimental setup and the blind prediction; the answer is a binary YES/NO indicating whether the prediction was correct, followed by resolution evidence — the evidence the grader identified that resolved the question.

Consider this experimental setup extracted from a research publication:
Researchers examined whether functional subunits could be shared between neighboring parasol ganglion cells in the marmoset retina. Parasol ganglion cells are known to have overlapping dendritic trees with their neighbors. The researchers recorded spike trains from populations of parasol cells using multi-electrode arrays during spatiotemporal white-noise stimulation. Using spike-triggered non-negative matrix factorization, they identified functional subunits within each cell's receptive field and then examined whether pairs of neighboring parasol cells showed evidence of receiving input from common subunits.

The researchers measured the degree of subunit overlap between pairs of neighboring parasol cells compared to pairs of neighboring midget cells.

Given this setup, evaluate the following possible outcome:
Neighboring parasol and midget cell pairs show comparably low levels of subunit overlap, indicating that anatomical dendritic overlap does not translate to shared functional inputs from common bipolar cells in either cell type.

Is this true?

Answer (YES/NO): NO